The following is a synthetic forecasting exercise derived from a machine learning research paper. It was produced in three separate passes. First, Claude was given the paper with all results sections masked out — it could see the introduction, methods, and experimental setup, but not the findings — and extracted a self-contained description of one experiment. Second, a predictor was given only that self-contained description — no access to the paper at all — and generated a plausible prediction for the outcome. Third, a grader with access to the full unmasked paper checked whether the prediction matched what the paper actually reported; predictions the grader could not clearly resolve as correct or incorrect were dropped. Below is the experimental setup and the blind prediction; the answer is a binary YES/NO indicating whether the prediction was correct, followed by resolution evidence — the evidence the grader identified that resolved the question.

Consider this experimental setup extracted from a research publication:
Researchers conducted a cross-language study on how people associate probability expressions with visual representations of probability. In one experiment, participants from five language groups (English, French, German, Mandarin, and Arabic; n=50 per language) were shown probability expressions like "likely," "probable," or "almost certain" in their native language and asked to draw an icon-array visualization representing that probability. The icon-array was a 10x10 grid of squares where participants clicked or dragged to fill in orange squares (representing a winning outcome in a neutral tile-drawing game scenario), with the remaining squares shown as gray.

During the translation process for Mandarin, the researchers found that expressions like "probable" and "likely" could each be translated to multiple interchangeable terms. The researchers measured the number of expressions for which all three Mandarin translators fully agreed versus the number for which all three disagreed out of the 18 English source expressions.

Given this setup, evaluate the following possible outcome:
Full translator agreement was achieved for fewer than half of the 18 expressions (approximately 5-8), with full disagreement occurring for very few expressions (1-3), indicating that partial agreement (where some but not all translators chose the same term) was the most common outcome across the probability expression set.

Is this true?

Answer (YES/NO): NO